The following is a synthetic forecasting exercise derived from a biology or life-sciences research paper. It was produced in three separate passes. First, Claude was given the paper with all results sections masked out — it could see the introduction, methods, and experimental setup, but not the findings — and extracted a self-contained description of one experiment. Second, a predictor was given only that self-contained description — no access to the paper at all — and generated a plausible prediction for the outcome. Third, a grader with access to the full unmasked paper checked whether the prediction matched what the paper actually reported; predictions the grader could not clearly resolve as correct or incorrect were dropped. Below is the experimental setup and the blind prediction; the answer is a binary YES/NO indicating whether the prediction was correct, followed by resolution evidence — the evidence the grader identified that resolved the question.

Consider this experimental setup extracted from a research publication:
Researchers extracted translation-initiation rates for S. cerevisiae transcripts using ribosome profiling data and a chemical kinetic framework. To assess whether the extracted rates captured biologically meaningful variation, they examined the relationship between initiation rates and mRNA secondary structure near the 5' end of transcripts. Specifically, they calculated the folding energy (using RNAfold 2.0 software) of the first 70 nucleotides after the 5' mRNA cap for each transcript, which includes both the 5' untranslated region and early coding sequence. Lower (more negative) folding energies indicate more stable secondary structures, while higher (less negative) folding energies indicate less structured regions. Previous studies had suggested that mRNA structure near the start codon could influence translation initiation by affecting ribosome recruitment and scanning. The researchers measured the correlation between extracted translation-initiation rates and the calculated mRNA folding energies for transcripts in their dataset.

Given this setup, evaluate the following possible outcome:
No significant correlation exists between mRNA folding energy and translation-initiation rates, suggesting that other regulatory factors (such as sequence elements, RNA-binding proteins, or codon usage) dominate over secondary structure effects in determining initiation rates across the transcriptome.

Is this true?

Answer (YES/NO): NO